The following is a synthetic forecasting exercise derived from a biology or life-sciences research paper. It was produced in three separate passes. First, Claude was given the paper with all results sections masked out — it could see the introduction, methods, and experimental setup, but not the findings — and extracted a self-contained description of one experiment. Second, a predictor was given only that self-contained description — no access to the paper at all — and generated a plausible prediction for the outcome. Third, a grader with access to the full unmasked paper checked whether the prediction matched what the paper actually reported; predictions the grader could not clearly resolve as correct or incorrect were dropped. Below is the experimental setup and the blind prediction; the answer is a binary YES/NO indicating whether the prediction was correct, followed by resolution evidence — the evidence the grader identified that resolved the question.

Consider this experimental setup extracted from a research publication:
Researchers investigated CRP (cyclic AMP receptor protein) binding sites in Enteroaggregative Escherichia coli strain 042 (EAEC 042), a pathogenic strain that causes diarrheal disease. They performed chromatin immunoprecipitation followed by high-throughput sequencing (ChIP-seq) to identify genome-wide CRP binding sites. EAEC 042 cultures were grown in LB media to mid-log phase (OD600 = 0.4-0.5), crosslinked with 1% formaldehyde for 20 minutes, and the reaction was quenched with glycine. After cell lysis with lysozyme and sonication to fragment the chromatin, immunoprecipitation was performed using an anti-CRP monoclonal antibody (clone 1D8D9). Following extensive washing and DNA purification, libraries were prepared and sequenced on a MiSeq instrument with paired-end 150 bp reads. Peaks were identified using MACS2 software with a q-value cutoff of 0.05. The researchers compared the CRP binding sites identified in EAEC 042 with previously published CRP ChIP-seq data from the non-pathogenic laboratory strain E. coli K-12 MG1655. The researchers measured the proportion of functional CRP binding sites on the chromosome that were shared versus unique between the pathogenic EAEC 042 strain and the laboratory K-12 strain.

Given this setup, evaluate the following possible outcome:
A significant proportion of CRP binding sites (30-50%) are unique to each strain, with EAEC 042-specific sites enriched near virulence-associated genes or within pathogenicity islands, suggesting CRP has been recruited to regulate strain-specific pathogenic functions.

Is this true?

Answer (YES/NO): NO